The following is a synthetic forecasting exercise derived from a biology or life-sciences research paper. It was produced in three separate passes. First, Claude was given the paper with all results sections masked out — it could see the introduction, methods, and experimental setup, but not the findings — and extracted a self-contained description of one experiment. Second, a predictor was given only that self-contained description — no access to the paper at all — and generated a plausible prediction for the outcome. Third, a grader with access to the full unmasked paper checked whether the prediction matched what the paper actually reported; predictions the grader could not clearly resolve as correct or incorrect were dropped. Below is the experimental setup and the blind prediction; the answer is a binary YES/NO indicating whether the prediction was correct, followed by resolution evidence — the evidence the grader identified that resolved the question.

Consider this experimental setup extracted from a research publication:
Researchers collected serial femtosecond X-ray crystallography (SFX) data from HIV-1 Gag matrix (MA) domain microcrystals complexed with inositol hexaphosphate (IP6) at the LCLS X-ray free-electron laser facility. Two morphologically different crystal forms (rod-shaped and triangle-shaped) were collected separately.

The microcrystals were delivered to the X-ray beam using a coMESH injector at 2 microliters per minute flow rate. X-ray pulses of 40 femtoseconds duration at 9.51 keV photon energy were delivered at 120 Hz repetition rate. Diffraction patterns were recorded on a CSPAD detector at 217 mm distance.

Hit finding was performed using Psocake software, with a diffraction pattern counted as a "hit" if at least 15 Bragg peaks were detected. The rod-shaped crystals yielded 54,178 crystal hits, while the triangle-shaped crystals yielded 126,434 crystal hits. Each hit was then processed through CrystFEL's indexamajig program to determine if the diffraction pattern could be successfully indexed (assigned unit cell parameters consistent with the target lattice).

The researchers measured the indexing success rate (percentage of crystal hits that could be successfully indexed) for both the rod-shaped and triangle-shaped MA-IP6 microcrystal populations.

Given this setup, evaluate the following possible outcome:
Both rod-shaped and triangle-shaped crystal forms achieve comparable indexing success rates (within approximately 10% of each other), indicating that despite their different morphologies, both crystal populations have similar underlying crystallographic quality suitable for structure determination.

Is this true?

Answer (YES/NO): YES